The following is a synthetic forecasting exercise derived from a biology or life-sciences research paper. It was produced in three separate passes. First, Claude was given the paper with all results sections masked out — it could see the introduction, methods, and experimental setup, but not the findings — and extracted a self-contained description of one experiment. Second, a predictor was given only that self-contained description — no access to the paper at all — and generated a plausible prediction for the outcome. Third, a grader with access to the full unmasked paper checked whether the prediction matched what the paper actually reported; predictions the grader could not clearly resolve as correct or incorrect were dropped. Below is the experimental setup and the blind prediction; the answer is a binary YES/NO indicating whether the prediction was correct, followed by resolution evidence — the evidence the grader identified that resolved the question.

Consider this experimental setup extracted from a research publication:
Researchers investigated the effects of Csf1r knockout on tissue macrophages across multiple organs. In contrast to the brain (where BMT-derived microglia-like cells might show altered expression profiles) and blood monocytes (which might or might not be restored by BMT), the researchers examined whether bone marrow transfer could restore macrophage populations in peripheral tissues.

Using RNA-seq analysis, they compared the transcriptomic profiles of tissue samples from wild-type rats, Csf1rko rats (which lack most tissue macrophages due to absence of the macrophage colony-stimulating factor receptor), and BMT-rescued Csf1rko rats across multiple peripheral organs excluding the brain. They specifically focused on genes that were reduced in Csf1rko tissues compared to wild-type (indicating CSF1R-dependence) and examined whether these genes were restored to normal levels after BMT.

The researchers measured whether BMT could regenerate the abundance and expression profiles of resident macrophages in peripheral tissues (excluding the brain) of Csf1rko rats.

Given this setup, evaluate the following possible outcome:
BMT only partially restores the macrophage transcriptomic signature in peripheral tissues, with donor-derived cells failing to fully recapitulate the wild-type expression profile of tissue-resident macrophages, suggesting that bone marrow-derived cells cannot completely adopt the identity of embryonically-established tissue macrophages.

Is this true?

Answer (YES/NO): NO